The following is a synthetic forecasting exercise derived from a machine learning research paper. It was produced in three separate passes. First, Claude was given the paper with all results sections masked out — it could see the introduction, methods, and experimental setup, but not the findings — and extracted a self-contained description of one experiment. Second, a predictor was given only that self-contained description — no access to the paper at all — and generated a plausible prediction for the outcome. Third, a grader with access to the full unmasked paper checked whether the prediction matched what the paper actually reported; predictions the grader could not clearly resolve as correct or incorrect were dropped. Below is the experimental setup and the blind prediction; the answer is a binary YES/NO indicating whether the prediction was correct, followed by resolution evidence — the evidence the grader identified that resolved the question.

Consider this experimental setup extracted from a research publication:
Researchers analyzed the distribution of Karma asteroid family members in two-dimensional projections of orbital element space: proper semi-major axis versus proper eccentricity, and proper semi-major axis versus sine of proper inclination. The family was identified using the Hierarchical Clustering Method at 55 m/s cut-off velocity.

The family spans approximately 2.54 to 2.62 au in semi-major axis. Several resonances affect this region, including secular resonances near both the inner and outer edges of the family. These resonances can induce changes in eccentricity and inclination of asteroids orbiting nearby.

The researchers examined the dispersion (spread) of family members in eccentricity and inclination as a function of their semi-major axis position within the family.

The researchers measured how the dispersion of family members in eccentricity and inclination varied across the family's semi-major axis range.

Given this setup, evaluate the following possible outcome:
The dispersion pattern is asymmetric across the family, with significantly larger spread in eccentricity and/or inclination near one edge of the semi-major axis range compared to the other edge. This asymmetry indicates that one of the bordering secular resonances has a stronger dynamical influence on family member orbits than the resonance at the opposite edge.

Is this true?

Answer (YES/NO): YES